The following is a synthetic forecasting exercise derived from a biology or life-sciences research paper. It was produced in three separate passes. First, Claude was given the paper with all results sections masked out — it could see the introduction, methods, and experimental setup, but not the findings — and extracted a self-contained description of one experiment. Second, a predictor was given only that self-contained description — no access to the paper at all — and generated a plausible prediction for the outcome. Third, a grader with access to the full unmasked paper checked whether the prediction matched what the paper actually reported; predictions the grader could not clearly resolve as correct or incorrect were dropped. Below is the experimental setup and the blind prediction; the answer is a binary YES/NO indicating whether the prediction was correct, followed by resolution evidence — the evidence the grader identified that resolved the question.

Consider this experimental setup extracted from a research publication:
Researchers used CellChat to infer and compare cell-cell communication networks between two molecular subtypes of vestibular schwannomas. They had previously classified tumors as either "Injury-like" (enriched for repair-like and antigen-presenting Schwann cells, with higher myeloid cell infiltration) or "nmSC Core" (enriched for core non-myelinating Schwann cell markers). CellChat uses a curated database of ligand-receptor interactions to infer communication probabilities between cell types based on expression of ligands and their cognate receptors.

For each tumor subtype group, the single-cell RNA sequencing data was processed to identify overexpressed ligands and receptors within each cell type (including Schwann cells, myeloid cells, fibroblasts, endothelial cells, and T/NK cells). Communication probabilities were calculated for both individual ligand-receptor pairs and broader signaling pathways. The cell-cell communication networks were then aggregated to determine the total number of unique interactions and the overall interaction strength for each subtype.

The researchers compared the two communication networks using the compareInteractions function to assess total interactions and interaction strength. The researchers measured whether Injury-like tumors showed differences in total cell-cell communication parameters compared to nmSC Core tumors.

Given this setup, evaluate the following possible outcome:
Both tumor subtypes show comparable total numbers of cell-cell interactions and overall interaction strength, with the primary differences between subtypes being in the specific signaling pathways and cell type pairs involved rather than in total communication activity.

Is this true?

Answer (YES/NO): NO